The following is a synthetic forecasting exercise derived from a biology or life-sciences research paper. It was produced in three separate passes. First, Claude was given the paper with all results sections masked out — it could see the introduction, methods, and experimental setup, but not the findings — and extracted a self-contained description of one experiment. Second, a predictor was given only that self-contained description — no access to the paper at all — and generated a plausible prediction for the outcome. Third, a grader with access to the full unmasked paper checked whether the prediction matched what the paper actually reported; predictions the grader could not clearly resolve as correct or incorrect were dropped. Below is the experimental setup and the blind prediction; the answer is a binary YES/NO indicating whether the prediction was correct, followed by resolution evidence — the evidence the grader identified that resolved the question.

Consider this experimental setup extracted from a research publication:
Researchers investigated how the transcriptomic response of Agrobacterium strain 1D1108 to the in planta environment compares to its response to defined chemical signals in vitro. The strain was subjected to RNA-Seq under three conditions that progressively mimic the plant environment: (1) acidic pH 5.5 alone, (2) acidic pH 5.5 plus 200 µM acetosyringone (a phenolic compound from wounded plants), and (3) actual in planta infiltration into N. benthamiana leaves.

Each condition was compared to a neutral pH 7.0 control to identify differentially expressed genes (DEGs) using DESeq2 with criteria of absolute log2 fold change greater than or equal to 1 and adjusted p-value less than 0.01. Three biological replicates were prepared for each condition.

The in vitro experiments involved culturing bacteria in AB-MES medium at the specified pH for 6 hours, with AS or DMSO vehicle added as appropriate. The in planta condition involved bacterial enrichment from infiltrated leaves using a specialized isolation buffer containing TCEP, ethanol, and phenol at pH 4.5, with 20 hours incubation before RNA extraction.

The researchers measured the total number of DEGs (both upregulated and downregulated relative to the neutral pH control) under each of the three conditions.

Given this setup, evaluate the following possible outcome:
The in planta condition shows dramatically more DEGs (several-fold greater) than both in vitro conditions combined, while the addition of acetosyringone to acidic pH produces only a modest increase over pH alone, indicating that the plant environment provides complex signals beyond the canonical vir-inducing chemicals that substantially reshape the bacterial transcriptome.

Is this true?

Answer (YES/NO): YES